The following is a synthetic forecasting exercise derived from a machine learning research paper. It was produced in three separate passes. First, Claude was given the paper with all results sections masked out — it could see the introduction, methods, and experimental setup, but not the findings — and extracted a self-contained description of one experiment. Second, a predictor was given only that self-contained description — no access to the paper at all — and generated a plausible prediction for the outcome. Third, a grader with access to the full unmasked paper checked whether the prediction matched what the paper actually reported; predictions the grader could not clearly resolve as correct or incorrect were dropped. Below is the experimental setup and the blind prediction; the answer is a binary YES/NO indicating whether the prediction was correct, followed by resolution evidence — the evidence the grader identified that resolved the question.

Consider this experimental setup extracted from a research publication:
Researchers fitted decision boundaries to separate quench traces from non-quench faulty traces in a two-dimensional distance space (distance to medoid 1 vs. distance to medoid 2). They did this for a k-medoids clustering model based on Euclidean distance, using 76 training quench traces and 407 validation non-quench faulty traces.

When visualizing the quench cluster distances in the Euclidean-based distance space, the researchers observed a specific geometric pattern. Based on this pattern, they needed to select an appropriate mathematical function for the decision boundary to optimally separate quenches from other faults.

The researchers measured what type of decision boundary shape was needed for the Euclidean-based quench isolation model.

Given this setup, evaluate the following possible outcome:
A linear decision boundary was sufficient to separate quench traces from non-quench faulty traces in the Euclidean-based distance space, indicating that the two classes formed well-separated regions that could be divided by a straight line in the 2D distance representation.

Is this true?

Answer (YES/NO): NO